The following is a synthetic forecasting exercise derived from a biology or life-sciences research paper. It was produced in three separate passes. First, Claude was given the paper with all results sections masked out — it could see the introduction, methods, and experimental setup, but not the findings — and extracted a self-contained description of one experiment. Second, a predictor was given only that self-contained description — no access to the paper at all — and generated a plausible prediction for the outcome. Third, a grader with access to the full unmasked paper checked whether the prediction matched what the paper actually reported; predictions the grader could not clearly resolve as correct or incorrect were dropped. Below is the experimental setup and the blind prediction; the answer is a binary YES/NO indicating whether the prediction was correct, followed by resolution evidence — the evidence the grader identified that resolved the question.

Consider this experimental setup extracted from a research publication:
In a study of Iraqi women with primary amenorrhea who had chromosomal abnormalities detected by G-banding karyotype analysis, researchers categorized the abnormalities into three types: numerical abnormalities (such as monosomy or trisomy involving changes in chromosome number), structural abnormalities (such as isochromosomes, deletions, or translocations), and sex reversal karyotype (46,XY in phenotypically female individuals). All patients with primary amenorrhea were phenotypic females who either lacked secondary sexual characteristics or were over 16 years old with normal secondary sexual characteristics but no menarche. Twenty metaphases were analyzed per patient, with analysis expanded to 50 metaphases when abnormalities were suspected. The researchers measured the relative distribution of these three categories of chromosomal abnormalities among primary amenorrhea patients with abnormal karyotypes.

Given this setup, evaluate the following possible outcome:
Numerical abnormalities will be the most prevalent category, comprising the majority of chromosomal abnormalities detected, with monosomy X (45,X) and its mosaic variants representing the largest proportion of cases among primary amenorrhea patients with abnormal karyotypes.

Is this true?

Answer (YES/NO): NO